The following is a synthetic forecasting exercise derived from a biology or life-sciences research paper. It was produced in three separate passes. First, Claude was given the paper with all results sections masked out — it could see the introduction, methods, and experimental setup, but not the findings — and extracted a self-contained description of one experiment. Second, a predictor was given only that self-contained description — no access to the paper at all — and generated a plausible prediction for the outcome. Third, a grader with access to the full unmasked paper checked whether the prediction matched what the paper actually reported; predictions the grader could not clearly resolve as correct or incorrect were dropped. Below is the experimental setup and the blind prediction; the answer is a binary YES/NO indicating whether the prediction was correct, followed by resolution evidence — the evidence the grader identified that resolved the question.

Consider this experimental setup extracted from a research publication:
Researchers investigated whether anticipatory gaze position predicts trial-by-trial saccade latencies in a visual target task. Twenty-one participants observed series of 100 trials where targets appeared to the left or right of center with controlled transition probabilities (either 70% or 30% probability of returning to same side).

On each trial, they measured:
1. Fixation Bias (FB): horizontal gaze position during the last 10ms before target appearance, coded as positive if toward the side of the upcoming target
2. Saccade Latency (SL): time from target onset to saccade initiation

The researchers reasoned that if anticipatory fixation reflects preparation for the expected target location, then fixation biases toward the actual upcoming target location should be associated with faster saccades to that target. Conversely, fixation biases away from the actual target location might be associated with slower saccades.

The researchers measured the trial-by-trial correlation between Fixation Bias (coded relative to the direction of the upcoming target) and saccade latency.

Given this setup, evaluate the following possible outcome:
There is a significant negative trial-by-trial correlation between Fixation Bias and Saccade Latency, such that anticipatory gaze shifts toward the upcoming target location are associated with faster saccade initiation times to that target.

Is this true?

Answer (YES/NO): YES